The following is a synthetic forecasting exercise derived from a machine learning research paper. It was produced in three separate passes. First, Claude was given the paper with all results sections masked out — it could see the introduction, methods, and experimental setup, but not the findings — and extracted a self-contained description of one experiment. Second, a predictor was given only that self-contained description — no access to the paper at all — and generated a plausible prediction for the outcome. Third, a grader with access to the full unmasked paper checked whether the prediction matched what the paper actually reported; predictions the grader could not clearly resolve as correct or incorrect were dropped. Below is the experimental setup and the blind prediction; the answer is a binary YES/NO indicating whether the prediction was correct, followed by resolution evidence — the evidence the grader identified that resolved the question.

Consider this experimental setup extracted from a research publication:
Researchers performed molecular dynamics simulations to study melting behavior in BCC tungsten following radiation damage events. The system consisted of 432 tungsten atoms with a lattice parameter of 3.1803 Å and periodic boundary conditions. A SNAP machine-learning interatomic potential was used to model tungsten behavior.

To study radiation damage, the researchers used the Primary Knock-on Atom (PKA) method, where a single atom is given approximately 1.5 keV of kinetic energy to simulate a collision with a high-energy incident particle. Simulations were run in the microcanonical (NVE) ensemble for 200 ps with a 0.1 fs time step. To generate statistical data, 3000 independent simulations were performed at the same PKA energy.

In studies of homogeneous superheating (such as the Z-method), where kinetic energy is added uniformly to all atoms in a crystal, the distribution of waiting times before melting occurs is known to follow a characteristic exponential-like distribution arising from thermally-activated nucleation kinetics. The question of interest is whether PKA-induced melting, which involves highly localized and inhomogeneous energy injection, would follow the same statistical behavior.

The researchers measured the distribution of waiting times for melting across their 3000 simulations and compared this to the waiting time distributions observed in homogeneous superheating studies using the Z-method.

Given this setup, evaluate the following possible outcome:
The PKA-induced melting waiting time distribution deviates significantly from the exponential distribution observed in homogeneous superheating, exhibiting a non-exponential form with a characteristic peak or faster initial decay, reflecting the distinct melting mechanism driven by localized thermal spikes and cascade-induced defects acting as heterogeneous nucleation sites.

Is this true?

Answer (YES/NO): NO